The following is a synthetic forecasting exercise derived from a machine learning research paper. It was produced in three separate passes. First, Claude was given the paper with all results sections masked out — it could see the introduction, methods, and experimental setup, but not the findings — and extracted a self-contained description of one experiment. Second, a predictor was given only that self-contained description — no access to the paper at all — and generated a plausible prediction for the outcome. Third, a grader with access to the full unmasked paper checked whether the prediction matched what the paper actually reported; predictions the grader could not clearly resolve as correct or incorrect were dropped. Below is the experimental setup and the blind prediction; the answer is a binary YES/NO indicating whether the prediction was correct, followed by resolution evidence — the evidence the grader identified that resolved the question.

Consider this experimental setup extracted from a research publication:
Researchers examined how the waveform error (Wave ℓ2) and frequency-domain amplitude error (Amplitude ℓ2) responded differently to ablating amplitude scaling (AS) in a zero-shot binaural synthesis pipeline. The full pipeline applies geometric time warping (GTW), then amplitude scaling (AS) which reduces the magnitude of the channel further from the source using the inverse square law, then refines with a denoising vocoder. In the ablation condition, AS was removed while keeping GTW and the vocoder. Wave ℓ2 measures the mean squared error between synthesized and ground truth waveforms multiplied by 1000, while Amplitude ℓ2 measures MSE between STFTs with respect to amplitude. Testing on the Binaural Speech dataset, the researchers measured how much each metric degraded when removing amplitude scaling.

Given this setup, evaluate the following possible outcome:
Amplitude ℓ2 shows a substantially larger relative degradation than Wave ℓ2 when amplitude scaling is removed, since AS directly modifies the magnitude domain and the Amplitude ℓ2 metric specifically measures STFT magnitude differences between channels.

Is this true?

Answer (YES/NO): NO